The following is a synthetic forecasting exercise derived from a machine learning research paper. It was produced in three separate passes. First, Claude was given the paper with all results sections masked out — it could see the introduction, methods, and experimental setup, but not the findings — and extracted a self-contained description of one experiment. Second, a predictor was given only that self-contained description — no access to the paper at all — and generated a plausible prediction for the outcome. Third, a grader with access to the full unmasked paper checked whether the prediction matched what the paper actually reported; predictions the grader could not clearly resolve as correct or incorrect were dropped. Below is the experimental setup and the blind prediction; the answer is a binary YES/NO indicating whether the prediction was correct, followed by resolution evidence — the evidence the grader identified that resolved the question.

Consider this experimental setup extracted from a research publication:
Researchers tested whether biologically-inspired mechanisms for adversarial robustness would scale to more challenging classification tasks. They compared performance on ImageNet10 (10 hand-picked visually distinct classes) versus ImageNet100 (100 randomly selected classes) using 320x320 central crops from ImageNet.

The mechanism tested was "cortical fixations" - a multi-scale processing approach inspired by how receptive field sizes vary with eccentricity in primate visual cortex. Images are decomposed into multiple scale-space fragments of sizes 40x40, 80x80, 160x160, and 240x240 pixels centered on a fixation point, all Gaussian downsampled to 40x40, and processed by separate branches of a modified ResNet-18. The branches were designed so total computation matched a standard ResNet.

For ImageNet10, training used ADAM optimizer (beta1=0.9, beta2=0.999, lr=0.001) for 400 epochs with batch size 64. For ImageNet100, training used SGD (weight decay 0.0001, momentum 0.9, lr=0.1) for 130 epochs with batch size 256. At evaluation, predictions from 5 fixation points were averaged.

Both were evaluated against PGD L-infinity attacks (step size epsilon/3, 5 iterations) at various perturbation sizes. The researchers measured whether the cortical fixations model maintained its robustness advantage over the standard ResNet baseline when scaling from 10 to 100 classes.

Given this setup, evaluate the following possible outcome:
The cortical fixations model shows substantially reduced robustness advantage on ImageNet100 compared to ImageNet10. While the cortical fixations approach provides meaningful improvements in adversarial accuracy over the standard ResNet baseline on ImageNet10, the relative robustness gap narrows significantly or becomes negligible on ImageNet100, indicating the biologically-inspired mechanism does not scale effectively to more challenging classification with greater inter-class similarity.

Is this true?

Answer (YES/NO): NO